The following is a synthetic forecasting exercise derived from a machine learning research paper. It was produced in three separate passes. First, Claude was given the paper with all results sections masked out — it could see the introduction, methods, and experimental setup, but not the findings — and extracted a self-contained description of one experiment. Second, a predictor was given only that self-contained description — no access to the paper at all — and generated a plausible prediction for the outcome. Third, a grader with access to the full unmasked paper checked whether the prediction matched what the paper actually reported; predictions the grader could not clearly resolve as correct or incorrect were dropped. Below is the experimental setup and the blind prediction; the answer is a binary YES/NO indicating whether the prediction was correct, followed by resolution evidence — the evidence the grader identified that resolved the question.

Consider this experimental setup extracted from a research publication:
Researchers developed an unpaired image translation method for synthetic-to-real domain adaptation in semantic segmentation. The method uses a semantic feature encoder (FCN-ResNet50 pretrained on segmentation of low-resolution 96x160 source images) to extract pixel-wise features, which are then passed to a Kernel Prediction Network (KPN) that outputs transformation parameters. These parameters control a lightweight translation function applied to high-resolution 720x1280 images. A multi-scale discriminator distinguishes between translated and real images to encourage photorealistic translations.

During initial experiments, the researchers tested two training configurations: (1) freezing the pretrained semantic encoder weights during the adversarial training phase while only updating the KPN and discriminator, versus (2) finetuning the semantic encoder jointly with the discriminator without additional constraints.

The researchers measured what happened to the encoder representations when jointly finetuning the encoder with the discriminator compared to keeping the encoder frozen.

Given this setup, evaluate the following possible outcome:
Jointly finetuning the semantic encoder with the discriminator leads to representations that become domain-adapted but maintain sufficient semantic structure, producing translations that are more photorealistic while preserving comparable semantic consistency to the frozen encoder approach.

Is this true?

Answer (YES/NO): NO